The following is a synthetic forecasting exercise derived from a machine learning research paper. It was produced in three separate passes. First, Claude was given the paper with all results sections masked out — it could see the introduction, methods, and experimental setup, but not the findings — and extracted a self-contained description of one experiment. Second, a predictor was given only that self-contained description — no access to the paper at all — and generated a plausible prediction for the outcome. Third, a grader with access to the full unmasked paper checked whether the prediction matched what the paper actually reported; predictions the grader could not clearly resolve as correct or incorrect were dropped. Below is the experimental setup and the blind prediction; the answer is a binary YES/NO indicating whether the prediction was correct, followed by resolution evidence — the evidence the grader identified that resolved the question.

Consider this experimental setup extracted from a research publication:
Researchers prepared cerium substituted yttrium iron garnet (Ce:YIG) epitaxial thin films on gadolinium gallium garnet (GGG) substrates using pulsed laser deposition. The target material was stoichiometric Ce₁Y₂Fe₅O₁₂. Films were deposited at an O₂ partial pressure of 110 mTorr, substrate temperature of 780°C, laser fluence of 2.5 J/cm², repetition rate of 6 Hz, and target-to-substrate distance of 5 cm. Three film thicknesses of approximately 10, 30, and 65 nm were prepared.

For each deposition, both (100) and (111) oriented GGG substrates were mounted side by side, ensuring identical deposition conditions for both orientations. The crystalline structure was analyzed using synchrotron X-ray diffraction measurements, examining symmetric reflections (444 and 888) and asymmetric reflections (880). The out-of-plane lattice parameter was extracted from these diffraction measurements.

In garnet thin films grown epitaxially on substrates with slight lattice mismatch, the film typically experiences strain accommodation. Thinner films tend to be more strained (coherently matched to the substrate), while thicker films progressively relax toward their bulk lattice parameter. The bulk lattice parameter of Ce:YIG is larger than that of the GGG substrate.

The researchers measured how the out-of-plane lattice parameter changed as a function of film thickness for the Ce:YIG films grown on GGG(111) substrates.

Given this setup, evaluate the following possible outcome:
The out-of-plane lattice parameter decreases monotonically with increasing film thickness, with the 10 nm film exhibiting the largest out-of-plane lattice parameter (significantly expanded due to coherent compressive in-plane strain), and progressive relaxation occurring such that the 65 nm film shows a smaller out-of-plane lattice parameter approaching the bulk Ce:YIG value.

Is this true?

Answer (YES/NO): NO